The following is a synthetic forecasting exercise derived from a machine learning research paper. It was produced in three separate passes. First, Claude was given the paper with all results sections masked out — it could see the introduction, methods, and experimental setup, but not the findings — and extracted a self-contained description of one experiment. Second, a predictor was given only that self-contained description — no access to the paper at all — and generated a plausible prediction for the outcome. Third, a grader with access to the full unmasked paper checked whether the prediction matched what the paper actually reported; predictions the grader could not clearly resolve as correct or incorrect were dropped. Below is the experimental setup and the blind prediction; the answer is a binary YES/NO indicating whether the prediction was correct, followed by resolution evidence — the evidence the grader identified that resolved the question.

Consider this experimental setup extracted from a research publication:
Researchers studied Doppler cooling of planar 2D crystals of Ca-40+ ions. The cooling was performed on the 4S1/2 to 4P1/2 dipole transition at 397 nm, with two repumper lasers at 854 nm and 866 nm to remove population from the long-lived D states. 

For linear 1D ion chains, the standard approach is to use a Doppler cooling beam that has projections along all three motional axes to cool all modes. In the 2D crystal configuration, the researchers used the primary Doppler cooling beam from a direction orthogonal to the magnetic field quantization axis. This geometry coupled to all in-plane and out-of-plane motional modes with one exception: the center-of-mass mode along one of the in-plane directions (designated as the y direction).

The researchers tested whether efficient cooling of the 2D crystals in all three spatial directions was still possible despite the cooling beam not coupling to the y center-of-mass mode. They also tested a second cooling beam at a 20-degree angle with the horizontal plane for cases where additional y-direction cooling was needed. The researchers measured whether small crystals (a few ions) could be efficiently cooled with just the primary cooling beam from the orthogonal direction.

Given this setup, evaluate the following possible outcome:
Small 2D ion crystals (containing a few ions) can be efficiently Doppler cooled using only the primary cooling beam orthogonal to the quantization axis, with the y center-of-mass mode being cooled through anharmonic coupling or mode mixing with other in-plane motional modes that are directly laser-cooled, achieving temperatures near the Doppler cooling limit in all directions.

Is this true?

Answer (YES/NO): NO